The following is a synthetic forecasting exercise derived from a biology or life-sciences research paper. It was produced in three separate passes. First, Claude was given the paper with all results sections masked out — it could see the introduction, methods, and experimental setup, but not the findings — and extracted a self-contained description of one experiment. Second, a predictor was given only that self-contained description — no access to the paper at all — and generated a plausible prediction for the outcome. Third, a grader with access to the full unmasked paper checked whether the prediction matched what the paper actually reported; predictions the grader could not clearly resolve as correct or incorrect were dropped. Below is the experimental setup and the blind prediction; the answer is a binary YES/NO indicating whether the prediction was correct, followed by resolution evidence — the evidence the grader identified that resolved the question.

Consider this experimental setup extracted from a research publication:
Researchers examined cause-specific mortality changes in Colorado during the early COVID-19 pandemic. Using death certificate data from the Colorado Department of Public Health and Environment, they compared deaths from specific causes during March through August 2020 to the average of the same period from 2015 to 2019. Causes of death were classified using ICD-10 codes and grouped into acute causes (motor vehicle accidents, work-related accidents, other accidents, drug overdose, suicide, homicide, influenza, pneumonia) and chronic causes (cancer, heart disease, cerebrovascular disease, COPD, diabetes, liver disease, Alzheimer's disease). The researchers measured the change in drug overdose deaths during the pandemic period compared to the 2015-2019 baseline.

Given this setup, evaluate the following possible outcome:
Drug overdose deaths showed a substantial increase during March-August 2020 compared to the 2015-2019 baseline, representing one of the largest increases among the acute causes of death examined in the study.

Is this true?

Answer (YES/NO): YES